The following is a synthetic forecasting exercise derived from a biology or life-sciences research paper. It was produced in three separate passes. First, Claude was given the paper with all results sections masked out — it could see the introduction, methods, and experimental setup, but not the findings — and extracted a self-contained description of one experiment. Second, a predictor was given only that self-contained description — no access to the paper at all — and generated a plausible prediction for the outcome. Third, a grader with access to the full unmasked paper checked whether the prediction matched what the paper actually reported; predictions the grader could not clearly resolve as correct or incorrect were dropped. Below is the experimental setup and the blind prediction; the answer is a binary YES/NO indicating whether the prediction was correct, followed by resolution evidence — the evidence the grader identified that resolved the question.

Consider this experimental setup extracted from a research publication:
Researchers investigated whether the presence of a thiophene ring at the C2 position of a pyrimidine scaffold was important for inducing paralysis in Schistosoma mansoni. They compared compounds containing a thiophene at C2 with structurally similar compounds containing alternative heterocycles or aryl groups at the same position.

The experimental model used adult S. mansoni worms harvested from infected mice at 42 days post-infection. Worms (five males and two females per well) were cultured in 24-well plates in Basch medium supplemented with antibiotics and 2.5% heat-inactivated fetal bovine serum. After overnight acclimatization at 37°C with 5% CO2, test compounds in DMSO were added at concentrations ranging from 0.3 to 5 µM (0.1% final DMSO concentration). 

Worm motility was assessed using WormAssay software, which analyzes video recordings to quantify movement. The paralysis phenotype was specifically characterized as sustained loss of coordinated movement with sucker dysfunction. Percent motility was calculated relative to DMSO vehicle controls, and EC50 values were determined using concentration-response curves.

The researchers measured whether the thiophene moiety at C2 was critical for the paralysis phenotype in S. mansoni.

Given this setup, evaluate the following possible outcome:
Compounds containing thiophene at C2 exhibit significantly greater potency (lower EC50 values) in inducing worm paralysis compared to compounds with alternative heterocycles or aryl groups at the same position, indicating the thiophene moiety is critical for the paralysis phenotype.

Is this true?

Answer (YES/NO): YES